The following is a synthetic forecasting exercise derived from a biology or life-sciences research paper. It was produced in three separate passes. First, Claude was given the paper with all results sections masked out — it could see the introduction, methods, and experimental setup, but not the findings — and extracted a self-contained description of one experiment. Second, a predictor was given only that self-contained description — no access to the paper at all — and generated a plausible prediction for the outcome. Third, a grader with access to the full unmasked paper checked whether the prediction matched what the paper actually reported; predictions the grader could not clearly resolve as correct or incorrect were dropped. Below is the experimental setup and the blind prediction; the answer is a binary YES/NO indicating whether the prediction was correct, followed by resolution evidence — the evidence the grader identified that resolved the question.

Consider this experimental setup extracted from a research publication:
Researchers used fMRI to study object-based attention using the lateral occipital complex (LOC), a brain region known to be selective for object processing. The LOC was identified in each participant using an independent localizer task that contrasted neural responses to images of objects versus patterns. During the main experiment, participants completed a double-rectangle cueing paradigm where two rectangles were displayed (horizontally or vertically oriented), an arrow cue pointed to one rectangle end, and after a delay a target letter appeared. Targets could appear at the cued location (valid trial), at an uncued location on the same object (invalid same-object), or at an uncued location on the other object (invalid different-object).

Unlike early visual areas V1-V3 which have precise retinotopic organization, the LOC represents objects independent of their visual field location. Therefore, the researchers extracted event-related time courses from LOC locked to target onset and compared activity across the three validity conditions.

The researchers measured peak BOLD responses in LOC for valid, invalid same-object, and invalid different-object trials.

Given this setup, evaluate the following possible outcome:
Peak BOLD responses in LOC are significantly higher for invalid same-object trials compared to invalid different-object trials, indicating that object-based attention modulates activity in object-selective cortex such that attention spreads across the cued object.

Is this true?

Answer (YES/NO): NO